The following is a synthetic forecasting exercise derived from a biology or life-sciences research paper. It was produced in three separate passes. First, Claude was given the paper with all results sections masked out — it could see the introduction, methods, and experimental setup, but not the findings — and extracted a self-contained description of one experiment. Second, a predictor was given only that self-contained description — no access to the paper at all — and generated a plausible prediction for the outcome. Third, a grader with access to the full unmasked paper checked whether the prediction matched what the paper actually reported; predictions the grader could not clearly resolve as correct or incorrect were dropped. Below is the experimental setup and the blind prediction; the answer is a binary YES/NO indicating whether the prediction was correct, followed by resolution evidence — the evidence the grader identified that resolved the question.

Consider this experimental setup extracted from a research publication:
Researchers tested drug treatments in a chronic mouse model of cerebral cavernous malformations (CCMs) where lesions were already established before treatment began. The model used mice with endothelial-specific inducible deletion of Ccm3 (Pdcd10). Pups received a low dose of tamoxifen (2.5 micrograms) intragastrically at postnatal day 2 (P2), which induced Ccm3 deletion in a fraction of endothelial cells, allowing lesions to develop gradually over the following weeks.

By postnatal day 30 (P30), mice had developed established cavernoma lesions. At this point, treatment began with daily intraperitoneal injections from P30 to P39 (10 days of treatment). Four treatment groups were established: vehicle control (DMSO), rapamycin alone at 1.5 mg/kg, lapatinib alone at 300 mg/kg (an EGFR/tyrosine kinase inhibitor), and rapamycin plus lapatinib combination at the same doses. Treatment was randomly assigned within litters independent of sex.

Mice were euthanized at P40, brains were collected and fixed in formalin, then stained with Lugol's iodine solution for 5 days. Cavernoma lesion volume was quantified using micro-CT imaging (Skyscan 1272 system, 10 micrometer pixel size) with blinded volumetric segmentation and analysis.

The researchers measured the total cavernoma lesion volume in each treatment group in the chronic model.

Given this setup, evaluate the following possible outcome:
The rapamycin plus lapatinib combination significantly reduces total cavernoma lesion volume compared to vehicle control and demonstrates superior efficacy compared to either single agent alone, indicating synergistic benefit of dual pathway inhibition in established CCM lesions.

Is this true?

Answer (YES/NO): NO